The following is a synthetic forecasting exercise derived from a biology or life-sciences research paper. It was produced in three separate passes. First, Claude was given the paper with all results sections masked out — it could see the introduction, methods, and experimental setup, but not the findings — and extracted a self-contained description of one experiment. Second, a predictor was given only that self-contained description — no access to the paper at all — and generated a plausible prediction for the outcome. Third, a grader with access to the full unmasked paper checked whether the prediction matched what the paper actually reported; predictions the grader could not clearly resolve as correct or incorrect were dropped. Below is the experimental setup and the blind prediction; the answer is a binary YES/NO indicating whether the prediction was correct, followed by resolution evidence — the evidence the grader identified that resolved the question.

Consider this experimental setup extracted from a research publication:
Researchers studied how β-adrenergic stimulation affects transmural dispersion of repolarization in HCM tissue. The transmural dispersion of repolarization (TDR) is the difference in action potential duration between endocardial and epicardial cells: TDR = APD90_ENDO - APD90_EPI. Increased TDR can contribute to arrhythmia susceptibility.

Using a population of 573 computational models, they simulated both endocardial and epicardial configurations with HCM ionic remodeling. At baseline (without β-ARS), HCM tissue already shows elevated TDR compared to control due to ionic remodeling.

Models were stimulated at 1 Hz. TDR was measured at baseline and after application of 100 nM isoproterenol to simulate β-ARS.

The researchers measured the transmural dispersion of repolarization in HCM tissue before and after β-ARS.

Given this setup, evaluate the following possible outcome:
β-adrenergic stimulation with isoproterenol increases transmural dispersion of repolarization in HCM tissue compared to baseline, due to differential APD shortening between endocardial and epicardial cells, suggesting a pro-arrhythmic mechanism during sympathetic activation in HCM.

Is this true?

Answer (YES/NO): NO